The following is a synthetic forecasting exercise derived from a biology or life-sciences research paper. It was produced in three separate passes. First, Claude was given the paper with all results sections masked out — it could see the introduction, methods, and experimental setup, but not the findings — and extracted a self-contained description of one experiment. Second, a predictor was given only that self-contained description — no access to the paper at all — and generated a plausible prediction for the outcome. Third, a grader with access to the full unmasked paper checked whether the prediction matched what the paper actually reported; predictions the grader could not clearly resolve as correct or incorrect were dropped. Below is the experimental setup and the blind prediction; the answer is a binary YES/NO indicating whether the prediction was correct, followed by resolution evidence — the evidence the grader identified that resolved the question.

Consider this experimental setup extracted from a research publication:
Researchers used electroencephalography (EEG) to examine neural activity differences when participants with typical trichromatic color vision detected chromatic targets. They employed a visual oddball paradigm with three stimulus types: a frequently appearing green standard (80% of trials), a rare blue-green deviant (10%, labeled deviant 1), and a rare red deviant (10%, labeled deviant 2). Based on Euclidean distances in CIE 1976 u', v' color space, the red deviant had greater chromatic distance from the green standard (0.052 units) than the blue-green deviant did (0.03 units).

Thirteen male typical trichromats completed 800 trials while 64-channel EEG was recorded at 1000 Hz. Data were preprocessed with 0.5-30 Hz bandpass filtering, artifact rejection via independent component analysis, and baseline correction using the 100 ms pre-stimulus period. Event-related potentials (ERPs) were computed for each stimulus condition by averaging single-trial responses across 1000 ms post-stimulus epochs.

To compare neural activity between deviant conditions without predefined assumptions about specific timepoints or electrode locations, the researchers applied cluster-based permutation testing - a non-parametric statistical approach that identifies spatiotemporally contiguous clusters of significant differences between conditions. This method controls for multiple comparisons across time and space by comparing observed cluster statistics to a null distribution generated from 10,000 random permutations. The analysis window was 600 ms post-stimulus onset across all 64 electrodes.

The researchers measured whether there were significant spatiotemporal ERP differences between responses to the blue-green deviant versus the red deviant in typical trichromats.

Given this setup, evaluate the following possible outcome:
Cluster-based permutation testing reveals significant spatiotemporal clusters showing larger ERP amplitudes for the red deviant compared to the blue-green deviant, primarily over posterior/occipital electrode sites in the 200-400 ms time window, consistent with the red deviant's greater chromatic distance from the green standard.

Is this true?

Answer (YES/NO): YES